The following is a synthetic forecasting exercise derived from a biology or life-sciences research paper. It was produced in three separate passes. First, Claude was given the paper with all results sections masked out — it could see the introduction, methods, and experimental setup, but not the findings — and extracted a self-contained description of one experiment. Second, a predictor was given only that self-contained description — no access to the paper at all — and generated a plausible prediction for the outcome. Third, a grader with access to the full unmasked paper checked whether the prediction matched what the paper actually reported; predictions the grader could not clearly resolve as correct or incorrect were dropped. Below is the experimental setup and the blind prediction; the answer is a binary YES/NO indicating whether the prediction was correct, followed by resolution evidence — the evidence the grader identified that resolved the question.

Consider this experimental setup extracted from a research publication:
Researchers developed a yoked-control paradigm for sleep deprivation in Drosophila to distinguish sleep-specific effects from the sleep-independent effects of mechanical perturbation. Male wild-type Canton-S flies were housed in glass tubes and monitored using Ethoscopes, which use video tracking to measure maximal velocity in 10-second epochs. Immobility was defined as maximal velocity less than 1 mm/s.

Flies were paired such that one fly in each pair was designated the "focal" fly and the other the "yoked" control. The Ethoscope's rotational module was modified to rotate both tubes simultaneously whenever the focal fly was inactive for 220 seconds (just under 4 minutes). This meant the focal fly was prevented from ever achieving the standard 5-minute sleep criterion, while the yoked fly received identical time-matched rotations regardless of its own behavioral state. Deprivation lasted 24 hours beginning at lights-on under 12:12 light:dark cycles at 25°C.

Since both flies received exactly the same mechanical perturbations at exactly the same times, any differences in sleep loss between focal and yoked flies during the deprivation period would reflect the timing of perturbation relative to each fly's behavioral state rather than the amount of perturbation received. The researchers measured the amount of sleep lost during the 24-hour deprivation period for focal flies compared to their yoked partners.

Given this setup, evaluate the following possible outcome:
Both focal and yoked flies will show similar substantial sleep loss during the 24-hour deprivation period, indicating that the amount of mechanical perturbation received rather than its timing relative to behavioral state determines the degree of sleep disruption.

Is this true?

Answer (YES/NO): NO